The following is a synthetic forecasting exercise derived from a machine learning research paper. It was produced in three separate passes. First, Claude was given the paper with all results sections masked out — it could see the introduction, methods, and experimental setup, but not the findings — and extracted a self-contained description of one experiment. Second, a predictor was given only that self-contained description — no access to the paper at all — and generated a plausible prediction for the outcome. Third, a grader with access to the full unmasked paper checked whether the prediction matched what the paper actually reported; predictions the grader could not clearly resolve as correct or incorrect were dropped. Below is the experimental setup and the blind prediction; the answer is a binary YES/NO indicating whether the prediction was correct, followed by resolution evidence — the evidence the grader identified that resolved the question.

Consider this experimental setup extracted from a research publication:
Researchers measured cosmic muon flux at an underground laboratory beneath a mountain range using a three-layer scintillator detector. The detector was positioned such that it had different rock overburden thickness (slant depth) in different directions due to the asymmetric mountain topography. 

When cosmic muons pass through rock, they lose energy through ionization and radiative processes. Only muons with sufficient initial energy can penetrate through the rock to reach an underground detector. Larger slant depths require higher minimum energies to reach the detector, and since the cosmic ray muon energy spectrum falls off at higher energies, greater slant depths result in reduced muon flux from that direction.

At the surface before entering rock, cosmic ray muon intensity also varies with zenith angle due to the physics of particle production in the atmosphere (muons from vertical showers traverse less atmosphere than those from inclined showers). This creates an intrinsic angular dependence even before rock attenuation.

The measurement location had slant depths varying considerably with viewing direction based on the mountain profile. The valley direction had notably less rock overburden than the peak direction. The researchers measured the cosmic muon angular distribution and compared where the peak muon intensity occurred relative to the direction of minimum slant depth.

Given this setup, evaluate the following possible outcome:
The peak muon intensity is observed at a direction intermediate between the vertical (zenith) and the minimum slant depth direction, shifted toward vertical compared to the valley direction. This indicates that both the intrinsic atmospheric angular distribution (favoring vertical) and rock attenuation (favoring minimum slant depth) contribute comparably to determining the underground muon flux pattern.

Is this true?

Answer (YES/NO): NO